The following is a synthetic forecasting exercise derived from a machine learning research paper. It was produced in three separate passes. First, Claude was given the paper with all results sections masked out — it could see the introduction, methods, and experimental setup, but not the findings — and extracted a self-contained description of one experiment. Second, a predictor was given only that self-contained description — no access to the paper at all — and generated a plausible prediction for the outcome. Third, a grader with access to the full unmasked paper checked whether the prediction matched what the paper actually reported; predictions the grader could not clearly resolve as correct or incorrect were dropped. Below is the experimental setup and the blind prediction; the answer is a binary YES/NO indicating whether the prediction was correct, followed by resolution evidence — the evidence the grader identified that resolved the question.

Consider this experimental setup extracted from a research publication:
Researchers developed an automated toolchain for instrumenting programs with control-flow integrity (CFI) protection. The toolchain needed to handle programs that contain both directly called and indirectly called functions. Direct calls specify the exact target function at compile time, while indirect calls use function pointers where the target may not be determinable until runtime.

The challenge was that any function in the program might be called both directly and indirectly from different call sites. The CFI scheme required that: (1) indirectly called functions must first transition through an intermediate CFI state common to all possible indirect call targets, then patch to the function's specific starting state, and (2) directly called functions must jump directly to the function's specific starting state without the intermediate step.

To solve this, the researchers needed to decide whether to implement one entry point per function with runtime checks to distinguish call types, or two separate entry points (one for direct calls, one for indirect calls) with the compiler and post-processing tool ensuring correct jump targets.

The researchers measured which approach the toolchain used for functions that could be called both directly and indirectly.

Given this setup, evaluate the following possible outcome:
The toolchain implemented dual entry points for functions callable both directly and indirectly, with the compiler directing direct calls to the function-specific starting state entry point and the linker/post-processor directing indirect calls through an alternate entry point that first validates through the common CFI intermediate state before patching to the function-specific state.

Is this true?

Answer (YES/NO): NO